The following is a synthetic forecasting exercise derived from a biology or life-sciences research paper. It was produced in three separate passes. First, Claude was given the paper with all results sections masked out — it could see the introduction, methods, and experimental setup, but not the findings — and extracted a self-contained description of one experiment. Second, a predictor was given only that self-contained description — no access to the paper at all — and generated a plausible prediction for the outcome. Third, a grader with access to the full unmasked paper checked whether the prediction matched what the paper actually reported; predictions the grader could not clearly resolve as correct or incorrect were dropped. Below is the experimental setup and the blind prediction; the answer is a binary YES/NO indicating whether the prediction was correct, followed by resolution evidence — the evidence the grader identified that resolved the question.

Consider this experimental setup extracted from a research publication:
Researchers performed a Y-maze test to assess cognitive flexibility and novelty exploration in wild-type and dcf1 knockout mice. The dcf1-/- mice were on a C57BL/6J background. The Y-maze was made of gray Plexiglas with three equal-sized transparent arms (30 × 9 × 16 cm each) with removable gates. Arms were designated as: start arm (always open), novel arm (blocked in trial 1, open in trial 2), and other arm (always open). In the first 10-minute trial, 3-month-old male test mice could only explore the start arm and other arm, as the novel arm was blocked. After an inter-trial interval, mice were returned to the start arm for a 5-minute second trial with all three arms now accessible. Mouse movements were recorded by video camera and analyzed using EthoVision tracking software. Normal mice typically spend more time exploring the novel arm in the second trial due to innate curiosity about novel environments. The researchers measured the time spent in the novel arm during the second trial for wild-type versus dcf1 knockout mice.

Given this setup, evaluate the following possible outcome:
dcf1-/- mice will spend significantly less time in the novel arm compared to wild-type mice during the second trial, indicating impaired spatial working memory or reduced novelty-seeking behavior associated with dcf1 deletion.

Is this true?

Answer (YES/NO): YES